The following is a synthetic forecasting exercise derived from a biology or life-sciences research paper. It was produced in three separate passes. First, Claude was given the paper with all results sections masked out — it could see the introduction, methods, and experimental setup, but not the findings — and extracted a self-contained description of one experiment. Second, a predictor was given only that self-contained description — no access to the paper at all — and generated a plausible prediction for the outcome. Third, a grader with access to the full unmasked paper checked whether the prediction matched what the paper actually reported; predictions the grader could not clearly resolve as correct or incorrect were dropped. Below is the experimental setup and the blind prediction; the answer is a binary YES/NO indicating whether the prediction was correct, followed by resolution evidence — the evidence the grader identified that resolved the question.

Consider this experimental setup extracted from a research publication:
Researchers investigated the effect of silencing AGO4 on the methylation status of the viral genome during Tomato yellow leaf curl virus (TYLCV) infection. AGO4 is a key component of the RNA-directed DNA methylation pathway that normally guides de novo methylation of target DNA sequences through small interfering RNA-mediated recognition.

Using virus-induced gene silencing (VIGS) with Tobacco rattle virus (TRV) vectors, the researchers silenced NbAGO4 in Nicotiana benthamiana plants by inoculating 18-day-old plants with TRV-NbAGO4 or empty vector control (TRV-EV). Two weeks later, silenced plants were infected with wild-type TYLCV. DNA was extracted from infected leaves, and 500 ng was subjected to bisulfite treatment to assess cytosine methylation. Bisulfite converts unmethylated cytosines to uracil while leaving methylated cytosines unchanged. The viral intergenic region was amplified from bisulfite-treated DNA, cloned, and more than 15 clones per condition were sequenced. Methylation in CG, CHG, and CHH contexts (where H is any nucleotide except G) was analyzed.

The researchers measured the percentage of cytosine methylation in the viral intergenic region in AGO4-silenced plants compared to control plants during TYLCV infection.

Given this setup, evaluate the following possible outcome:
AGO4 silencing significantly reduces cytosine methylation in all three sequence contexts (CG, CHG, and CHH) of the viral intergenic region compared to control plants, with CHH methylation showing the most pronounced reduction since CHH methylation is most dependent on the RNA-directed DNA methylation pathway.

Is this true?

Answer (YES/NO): NO